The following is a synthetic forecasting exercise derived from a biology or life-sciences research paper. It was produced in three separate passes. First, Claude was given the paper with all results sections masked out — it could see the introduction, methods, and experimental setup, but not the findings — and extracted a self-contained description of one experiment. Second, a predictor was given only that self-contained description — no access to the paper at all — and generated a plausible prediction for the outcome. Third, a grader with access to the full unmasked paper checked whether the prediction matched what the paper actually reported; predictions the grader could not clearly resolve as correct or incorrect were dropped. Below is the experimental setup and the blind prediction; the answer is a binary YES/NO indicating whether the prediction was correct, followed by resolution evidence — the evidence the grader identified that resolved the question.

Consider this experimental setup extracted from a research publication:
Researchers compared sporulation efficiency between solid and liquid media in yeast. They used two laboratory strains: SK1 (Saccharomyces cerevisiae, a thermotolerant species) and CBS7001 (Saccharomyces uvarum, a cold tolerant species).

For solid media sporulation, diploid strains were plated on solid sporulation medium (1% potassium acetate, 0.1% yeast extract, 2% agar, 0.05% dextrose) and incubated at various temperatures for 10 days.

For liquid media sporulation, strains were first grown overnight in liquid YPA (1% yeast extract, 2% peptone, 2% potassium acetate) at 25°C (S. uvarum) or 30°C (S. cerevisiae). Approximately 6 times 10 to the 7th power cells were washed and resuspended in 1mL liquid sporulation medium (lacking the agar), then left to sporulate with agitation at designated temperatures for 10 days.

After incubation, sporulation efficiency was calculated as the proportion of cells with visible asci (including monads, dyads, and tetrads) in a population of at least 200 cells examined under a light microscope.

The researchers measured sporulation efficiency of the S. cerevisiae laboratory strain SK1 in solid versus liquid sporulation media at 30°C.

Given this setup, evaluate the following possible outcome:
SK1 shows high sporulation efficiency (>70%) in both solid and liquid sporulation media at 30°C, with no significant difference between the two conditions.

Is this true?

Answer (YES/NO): NO